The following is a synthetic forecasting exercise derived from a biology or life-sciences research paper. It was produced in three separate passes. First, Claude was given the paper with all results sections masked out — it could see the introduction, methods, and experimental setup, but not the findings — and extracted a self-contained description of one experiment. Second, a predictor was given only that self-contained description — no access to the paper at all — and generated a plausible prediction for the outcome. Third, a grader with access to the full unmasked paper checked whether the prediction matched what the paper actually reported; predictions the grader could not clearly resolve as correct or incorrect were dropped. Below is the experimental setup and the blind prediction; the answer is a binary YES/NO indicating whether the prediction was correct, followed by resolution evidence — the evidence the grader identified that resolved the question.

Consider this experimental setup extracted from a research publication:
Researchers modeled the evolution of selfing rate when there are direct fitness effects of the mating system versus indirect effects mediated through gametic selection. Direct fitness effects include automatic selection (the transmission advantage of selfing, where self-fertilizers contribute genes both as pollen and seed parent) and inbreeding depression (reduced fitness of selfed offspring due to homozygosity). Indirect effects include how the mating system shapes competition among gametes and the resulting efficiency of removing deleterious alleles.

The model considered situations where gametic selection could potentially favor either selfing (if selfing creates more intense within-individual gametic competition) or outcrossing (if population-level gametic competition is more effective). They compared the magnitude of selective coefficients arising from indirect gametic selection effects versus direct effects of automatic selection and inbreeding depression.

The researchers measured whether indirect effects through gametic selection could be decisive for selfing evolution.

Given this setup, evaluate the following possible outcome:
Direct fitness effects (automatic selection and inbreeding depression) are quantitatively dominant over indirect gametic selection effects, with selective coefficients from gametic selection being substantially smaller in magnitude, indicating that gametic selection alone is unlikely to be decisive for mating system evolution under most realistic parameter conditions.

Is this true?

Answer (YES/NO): NO